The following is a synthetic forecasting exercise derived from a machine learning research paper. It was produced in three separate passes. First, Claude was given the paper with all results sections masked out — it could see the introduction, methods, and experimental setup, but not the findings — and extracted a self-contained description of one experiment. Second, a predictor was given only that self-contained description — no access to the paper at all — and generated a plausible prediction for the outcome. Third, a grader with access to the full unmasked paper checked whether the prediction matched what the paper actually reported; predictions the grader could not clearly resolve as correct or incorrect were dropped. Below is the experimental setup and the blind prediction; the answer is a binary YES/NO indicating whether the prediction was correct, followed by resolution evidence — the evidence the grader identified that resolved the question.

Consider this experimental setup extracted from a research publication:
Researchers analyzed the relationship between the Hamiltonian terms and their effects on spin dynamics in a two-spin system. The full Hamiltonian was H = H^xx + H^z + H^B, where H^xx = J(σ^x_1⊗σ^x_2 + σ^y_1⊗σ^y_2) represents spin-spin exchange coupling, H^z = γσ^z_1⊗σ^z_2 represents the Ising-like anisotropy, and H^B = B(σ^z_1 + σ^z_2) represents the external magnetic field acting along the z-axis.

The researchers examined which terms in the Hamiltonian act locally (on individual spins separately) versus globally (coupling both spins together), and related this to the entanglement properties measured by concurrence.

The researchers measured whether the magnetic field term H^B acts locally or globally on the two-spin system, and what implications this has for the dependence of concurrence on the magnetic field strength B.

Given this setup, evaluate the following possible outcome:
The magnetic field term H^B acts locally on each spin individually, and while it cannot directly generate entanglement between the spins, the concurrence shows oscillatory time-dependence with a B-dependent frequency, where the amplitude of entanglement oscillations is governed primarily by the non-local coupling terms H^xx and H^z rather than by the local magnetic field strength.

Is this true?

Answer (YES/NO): NO